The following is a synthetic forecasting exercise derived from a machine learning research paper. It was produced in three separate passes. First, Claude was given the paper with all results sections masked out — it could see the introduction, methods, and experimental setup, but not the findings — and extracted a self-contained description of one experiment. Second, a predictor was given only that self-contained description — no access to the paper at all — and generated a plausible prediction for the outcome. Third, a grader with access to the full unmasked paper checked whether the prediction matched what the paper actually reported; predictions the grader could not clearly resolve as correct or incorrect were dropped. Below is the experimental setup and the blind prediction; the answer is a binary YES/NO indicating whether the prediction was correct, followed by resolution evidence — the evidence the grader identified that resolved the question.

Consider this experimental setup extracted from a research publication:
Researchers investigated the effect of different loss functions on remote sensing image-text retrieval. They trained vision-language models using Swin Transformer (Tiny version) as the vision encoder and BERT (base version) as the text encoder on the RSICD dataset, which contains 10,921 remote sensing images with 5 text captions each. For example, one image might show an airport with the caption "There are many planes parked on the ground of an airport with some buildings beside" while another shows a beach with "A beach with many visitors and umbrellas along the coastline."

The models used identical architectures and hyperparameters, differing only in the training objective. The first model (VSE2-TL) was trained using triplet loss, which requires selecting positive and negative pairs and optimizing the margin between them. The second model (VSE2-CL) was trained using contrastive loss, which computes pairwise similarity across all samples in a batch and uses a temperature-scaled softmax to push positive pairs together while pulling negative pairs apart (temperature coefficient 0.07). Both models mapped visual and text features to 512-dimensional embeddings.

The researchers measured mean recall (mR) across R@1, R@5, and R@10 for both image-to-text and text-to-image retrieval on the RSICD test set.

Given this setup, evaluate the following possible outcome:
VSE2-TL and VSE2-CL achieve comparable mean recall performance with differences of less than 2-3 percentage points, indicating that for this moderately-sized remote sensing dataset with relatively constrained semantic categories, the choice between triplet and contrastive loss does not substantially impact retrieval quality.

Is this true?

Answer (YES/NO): NO